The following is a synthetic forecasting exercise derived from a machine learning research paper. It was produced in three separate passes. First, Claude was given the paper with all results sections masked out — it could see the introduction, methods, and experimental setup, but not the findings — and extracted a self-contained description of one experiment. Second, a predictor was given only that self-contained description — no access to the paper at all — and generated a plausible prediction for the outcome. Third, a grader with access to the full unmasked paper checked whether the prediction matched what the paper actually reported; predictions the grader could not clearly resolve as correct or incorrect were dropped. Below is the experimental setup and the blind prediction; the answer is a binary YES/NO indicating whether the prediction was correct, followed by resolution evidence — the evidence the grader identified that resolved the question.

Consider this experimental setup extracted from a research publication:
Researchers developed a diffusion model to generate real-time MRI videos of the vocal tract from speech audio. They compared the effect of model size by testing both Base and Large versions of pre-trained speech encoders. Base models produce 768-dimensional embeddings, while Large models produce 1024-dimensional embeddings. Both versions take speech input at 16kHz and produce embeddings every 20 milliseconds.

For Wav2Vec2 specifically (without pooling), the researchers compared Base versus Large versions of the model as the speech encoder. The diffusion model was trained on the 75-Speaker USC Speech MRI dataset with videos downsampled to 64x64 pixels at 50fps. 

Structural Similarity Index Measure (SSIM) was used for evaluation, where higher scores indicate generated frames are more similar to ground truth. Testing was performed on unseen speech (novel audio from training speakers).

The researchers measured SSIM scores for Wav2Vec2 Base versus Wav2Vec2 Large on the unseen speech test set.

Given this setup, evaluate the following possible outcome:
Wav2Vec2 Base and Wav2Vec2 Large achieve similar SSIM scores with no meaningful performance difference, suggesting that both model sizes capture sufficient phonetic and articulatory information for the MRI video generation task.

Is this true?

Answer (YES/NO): NO